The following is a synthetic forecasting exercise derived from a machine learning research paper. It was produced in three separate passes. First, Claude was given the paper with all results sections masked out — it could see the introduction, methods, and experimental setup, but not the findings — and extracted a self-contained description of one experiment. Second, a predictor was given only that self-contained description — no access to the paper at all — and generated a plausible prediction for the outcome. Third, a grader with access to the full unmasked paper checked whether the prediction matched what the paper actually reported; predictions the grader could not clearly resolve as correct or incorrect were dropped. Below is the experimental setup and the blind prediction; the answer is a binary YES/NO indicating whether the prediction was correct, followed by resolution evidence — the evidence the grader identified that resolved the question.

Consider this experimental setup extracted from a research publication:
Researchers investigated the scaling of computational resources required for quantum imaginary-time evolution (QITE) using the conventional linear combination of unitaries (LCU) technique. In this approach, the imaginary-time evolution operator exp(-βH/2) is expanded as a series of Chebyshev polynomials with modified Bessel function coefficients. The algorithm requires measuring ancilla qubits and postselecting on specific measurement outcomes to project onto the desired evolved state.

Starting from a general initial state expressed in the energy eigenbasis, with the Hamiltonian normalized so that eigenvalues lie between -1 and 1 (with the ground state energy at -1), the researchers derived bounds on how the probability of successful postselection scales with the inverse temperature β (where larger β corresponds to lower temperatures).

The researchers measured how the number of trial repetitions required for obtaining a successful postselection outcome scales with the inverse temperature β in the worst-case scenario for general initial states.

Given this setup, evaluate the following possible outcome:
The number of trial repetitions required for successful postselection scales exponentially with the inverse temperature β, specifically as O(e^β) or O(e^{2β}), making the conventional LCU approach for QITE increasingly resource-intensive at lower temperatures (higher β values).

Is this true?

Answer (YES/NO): YES